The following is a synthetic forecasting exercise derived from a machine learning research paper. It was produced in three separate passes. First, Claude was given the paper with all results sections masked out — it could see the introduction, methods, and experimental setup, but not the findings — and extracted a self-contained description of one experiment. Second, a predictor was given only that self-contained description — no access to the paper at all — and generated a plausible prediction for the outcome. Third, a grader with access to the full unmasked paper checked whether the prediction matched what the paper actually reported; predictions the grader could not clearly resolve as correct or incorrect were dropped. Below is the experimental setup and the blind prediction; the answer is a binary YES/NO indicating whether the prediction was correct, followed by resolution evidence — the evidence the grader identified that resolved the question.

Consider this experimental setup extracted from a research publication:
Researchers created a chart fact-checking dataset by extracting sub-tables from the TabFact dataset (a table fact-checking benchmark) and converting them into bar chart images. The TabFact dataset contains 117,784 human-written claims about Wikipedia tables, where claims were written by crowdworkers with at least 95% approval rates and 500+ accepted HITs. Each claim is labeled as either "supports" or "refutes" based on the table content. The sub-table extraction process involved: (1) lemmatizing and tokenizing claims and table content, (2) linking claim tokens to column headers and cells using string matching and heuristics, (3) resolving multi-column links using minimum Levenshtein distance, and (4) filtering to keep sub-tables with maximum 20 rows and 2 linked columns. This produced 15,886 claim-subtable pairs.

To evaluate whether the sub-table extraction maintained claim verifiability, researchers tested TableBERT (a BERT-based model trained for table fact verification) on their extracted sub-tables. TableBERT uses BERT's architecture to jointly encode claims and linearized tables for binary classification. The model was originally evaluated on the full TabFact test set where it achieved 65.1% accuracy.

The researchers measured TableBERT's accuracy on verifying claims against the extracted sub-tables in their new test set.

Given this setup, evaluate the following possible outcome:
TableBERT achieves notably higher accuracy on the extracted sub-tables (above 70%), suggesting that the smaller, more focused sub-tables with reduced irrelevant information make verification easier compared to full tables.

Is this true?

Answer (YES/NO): NO